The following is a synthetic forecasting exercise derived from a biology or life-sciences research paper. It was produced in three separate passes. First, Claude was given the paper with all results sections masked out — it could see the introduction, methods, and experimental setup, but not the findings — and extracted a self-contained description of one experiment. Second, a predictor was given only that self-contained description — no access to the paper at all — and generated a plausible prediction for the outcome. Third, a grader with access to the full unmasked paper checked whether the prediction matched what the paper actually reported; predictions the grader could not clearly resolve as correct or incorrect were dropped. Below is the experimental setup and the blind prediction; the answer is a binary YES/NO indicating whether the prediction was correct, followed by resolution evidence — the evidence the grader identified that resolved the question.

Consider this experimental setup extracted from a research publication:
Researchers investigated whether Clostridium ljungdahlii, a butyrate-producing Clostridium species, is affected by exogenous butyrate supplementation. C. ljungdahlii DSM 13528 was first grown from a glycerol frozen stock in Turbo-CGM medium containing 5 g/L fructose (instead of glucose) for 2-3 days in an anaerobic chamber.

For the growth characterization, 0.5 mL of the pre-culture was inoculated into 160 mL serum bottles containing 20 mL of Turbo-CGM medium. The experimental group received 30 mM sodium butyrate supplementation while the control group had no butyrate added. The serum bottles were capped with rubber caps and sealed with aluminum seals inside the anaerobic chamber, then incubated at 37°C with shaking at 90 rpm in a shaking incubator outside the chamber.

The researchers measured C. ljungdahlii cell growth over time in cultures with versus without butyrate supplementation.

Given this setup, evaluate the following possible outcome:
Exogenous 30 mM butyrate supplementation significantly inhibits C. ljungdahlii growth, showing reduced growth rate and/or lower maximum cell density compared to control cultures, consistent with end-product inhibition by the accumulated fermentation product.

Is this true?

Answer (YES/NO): NO